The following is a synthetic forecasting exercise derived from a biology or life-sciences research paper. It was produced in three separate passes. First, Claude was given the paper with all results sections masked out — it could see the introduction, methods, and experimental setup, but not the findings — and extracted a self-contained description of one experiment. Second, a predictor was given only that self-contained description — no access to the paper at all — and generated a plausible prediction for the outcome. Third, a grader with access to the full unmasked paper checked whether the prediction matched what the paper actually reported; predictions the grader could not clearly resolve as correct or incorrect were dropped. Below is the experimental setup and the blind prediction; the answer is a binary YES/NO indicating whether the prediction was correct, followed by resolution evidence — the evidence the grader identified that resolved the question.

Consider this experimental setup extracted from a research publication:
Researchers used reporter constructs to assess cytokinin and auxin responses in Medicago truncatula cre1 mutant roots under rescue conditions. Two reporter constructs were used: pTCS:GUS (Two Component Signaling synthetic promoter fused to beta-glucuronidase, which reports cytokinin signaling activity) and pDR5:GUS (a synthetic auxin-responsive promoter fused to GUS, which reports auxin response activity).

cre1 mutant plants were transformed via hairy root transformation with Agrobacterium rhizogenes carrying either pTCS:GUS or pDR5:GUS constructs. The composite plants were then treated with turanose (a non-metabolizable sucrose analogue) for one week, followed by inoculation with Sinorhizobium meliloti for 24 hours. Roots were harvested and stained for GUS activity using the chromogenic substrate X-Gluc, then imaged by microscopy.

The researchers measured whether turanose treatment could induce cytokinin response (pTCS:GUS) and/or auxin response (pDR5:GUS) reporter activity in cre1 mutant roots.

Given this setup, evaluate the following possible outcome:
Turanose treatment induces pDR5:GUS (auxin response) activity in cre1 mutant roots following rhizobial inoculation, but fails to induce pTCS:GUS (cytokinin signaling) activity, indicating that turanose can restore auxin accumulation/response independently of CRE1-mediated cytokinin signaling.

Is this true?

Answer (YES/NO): NO